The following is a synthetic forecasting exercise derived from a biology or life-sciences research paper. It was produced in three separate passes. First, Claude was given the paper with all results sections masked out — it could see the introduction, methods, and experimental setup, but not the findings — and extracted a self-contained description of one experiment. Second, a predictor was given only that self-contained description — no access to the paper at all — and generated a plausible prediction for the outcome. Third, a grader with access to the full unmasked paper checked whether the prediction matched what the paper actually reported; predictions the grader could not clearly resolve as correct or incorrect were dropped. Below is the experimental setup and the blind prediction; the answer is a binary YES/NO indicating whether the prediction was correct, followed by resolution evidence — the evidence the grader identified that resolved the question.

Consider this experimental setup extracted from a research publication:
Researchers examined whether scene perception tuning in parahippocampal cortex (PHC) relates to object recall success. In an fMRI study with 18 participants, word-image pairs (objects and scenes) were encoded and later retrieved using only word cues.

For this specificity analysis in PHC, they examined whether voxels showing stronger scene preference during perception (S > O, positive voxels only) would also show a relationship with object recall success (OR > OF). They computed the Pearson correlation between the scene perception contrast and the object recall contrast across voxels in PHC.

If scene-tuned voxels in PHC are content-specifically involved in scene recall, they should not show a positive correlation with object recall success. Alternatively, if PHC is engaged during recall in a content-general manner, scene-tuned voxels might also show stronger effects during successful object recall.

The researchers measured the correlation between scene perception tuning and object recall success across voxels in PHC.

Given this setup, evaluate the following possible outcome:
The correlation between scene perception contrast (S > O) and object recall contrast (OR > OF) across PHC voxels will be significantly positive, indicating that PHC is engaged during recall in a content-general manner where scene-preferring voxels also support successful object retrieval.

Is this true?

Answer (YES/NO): NO